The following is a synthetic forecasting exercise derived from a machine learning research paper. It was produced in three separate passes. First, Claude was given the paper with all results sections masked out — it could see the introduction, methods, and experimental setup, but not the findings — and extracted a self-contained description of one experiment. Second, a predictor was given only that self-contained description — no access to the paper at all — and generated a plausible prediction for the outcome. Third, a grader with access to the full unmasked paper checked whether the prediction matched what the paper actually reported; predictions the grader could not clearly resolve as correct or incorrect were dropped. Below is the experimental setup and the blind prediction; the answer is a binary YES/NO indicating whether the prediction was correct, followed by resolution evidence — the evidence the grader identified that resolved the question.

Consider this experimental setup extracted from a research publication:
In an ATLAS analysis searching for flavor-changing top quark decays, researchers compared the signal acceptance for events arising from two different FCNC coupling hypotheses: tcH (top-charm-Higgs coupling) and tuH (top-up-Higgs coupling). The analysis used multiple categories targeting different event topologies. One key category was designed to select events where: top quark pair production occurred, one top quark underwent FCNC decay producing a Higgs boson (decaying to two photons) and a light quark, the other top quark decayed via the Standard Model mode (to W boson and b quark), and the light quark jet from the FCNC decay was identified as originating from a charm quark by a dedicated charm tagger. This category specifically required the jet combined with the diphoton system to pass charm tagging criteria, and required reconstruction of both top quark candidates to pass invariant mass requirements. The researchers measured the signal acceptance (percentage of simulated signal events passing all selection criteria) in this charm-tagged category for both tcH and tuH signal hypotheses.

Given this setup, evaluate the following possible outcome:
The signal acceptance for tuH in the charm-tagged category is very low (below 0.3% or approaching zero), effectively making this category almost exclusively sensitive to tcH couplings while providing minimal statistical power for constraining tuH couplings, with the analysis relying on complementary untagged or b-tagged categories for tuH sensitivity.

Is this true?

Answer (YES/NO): YES